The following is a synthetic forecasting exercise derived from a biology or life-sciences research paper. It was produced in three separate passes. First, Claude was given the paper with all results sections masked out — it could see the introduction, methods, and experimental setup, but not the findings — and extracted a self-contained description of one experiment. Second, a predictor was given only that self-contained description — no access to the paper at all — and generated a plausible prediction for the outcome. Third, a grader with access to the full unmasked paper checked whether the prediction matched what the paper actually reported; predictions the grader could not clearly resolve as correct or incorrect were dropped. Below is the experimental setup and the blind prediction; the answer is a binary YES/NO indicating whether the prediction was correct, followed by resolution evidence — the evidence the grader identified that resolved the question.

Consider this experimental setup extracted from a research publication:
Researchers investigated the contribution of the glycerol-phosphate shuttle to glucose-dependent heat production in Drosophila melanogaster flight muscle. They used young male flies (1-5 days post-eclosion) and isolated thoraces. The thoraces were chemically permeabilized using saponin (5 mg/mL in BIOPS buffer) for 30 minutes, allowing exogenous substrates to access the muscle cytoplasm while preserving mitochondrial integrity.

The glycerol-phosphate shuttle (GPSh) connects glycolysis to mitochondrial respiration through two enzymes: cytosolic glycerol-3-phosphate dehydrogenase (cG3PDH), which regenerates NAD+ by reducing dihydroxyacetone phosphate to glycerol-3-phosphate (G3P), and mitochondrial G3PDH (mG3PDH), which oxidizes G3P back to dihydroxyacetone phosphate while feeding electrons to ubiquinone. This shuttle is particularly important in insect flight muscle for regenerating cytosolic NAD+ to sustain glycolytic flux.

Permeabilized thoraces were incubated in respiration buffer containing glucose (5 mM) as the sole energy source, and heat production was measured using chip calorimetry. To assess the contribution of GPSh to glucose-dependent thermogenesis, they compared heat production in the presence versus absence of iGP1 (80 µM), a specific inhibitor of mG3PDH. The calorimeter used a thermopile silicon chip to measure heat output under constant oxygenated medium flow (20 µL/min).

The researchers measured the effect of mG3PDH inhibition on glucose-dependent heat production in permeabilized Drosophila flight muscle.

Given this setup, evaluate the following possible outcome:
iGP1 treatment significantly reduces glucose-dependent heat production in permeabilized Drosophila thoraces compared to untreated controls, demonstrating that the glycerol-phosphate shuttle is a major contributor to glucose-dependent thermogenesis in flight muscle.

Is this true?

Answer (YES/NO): YES